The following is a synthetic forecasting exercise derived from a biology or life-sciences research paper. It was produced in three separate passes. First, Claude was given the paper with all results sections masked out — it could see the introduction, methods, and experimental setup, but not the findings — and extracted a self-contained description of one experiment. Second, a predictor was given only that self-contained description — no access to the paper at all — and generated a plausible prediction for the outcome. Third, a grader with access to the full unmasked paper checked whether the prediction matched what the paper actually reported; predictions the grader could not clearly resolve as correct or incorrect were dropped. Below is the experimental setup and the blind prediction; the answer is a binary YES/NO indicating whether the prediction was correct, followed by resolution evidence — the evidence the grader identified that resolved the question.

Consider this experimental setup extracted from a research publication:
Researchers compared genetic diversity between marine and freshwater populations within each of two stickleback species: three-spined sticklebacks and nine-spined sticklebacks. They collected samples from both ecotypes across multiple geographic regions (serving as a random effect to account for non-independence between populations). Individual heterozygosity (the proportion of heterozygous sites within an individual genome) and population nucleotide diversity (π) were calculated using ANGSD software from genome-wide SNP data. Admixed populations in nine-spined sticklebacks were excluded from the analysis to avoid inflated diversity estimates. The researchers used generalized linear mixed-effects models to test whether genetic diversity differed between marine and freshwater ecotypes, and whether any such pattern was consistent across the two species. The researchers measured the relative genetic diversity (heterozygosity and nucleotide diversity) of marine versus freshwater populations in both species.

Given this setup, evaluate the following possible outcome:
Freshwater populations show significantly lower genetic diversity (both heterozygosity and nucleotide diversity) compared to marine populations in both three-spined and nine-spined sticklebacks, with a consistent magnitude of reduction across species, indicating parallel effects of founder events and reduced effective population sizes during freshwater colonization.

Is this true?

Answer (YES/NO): YES